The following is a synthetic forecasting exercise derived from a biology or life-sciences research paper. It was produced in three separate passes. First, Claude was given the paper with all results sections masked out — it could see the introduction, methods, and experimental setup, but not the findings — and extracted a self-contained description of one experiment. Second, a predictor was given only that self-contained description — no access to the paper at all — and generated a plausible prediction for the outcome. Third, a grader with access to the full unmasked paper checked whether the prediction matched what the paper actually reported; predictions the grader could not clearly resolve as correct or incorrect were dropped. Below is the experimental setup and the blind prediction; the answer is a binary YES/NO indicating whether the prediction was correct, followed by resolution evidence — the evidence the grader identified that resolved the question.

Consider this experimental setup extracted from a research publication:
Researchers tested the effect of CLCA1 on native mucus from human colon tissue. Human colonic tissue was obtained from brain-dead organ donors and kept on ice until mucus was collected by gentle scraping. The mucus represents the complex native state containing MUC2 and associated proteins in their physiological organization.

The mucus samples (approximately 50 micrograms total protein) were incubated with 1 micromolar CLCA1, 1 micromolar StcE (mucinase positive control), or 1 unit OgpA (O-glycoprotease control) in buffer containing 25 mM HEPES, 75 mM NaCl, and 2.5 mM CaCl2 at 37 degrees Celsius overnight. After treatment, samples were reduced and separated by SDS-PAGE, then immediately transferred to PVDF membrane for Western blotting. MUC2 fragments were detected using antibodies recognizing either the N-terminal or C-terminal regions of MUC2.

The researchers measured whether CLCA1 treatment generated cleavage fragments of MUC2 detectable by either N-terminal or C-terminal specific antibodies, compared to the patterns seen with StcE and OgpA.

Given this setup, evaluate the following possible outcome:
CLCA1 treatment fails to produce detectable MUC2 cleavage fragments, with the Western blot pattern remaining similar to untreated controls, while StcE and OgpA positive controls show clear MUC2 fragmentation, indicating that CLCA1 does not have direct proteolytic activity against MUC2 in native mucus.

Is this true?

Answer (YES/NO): NO